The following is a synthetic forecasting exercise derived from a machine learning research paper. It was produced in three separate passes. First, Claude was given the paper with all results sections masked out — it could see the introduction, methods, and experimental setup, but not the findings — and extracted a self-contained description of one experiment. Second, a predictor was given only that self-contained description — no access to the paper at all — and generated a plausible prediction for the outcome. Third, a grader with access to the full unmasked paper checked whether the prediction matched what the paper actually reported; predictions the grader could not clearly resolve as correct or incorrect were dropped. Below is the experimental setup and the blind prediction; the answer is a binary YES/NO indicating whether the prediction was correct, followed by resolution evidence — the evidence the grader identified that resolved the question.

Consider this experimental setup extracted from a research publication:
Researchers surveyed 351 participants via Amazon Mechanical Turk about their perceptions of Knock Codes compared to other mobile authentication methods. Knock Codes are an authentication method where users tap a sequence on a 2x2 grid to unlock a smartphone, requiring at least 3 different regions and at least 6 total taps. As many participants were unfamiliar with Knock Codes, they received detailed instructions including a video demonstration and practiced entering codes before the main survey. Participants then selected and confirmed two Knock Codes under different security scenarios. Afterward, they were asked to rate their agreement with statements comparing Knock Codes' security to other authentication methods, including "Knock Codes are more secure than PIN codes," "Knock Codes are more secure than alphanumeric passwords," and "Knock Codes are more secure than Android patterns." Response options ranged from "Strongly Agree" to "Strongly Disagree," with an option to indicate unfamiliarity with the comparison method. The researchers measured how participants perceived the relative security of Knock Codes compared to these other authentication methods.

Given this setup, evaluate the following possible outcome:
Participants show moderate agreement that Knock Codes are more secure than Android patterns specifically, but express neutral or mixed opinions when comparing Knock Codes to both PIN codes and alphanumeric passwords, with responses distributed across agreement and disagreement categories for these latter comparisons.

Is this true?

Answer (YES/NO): NO